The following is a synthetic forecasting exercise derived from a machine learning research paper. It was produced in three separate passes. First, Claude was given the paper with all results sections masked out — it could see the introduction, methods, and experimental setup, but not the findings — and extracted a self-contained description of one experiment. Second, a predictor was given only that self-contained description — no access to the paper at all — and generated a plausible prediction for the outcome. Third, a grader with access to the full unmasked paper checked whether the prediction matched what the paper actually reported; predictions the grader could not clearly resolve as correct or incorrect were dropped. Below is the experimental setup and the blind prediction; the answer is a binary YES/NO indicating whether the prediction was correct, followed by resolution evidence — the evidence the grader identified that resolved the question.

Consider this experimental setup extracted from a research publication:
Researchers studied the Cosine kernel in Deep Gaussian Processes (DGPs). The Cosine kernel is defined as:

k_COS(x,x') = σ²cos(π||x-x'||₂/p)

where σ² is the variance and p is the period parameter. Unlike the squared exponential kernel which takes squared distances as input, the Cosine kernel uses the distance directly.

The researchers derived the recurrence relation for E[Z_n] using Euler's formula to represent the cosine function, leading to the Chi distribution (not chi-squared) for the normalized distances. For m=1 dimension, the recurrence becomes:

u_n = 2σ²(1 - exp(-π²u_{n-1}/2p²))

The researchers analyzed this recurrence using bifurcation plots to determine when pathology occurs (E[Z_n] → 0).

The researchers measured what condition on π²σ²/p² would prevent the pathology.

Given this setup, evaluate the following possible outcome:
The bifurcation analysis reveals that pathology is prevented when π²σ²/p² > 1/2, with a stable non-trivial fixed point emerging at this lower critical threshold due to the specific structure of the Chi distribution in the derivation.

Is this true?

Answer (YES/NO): NO